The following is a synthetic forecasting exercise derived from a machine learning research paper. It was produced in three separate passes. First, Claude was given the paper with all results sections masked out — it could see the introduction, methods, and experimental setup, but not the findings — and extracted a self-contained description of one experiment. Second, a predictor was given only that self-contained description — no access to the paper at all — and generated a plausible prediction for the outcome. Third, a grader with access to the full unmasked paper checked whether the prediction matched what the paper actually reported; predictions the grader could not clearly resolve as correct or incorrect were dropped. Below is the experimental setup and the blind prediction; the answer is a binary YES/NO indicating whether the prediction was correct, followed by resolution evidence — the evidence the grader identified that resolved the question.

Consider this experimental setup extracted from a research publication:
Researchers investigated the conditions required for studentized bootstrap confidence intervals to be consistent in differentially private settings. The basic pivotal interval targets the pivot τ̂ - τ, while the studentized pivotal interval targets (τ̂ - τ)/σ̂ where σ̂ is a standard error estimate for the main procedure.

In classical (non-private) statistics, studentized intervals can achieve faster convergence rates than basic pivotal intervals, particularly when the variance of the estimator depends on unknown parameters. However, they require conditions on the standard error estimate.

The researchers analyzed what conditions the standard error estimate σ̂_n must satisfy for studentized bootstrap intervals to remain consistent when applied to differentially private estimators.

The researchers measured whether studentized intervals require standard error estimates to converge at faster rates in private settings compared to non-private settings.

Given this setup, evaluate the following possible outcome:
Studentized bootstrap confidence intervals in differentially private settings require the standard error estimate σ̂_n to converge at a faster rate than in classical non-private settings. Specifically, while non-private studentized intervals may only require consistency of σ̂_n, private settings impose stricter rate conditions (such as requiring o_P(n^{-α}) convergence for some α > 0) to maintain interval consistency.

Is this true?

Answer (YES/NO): NO